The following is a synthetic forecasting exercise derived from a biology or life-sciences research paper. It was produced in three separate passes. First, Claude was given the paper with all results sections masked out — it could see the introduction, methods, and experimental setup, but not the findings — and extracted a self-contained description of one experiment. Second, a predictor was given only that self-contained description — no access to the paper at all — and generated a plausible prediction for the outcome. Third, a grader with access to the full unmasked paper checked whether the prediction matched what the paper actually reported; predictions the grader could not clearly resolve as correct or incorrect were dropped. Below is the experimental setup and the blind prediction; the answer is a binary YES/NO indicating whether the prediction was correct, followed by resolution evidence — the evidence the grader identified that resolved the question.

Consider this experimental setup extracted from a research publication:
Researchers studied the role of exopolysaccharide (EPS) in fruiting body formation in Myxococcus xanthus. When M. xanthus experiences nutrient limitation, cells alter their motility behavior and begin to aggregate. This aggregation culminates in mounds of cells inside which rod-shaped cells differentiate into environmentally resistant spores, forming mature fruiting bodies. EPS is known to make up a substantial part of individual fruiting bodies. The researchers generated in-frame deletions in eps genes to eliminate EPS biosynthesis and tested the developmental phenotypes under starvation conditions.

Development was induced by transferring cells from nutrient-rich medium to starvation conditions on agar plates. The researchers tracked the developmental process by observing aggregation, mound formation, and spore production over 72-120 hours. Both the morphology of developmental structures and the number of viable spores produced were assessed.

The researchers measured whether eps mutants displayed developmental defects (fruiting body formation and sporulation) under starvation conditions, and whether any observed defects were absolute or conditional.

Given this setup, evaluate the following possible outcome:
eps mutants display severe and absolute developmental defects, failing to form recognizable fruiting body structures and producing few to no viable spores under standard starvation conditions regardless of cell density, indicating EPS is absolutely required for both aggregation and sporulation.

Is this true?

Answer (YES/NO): NO